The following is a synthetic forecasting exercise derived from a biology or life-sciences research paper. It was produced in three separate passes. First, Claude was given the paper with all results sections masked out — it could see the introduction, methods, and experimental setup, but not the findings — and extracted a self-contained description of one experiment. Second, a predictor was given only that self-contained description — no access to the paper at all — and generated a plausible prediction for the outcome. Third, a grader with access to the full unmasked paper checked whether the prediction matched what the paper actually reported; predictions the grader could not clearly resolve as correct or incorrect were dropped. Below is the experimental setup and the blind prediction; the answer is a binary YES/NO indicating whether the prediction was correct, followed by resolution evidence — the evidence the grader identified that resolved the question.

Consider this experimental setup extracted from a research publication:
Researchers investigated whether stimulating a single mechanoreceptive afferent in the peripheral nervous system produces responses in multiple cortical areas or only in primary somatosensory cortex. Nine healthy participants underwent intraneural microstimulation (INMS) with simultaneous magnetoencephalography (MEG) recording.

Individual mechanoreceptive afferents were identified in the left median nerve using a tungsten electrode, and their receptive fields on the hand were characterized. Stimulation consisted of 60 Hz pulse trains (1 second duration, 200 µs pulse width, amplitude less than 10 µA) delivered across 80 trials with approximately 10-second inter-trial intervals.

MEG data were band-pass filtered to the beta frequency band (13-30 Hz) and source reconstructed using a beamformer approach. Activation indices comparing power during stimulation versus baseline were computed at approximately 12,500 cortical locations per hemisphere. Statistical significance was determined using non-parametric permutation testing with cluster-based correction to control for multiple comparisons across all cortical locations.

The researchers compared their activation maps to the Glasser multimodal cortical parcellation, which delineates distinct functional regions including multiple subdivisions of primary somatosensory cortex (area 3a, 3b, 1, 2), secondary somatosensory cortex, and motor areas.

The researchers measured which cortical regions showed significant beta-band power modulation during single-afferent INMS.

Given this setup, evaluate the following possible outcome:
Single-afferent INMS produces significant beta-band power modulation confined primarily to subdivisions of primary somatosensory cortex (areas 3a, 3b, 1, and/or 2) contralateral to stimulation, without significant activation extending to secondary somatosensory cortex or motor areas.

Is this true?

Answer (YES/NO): NO